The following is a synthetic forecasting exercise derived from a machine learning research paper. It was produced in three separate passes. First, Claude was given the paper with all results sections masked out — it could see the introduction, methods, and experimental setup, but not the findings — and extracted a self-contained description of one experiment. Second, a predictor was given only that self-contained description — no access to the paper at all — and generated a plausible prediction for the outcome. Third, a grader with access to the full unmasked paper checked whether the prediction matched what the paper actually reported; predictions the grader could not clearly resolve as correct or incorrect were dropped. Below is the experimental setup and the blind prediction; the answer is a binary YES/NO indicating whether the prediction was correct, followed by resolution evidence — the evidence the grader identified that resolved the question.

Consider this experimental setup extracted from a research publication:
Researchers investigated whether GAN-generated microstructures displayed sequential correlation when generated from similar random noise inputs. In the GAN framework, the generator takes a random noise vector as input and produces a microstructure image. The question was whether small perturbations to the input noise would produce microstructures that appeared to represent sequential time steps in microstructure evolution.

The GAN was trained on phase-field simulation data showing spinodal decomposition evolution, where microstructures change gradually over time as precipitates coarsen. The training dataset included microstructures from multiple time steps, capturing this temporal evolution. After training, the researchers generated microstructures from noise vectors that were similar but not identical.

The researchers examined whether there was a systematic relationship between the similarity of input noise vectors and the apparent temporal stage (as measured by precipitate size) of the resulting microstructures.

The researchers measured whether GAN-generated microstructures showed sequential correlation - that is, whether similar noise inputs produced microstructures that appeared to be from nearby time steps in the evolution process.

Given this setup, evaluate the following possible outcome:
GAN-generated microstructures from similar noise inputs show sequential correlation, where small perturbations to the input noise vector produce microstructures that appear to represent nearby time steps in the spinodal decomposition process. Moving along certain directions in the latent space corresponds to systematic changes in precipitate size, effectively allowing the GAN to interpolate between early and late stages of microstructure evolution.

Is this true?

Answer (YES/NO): NO